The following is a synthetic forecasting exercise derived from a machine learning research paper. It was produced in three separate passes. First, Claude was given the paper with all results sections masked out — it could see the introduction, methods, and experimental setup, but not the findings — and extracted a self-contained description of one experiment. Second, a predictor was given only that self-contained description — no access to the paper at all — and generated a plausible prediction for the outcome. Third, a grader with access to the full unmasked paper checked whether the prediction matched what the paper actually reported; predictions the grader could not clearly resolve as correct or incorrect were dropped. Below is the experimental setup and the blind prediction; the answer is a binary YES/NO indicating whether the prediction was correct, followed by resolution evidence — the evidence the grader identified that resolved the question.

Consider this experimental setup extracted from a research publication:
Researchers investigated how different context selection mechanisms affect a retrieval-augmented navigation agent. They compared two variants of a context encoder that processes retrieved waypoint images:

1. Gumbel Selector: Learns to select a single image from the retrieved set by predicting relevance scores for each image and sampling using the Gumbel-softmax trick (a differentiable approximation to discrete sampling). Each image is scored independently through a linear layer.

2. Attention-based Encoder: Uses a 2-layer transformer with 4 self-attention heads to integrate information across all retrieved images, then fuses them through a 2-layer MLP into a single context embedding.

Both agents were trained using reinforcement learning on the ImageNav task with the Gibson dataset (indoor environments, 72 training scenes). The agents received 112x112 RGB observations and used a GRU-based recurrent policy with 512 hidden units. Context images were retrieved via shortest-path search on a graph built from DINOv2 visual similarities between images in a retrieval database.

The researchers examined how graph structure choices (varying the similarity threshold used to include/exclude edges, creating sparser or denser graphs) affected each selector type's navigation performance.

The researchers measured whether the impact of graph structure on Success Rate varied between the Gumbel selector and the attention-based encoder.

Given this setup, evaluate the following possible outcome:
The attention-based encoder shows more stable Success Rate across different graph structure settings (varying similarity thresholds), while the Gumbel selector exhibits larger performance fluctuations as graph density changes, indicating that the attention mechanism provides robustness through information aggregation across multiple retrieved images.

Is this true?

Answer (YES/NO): NO